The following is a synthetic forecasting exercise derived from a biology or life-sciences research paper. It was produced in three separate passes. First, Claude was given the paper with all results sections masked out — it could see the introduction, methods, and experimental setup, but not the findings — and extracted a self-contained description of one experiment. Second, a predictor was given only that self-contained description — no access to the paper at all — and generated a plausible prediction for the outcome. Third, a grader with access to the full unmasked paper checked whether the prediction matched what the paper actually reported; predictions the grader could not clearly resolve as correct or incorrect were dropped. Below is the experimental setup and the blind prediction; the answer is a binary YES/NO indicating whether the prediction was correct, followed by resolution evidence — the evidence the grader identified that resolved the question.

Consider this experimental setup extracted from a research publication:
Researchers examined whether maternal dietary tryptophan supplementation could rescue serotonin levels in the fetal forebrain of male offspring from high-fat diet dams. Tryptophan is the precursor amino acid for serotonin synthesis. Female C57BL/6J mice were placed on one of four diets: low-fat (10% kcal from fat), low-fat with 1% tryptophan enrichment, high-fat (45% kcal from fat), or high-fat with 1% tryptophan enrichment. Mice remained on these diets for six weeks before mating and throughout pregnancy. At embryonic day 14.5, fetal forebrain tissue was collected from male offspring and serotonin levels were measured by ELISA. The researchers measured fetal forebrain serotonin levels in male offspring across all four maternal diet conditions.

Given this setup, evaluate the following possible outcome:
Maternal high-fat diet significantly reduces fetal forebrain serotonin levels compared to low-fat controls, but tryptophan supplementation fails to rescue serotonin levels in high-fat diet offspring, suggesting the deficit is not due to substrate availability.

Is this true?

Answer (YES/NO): NO